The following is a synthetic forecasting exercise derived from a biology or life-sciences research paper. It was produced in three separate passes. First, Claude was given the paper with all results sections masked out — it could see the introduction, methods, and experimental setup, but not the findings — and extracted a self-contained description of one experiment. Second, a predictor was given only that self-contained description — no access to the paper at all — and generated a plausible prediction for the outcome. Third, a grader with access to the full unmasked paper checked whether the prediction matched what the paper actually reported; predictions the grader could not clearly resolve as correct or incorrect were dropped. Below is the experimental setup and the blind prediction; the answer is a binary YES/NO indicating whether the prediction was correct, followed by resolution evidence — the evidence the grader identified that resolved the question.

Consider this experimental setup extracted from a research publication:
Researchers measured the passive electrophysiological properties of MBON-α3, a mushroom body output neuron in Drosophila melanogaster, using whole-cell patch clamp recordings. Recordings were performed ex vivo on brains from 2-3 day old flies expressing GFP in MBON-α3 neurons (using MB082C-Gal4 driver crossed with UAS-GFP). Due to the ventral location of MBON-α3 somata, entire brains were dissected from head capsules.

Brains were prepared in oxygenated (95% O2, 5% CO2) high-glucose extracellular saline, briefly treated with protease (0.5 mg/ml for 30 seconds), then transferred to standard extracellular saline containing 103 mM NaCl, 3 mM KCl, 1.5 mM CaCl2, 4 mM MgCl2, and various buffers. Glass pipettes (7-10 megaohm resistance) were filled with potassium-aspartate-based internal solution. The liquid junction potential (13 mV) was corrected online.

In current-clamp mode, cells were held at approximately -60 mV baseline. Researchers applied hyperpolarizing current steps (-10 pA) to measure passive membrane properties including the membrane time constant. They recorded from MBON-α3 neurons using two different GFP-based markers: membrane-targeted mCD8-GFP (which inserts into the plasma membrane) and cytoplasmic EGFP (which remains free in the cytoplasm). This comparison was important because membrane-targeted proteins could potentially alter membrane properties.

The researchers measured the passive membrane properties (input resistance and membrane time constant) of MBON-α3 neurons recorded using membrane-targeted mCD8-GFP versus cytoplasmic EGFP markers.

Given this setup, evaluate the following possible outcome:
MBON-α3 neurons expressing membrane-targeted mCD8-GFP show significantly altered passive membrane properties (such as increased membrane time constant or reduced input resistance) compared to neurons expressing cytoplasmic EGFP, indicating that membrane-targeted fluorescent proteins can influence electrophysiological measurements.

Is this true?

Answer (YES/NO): NO